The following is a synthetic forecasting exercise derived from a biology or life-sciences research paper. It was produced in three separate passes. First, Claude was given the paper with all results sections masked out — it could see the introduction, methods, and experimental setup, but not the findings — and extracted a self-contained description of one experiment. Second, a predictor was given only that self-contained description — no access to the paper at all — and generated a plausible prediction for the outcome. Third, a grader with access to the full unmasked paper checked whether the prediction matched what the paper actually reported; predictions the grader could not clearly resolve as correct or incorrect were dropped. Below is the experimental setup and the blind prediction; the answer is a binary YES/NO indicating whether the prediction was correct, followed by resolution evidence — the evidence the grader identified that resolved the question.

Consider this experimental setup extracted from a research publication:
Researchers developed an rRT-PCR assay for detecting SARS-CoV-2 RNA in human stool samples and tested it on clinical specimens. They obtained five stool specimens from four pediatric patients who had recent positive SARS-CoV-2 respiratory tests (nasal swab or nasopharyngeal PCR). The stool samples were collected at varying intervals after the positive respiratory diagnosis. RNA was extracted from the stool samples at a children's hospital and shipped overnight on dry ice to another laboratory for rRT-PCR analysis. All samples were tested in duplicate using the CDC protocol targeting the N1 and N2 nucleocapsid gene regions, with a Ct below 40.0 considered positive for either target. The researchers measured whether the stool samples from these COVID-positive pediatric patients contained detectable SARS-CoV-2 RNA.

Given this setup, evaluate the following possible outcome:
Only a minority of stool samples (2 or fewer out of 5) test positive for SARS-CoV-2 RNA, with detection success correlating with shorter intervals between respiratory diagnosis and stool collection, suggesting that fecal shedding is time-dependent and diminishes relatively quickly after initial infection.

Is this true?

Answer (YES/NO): NO